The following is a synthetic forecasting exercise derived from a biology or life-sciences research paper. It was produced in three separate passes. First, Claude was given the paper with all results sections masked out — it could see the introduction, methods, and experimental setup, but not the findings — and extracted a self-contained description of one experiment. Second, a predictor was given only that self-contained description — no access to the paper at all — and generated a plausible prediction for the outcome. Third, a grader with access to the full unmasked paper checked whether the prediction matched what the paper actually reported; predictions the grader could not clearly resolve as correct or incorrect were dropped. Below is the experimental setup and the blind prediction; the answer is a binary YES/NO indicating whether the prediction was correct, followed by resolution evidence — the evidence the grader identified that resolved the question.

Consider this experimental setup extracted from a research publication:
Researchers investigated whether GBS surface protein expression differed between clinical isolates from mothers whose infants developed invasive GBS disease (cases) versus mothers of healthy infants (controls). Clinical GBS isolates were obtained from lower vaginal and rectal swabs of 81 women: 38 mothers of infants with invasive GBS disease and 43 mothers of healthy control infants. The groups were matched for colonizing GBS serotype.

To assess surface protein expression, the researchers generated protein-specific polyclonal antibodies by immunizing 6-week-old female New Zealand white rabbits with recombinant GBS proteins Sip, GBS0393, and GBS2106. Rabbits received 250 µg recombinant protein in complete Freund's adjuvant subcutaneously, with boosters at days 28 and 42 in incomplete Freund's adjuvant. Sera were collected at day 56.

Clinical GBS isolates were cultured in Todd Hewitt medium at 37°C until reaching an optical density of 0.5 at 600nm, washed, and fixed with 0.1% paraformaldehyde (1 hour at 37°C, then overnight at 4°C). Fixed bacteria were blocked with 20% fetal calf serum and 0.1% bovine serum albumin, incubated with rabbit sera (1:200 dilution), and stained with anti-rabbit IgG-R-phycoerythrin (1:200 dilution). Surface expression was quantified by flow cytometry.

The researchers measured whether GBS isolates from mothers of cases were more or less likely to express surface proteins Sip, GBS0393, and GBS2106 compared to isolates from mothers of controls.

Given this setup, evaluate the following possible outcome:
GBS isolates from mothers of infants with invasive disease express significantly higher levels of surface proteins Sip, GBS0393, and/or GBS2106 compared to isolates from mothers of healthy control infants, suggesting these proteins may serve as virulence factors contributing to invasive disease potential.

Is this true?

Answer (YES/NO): NO